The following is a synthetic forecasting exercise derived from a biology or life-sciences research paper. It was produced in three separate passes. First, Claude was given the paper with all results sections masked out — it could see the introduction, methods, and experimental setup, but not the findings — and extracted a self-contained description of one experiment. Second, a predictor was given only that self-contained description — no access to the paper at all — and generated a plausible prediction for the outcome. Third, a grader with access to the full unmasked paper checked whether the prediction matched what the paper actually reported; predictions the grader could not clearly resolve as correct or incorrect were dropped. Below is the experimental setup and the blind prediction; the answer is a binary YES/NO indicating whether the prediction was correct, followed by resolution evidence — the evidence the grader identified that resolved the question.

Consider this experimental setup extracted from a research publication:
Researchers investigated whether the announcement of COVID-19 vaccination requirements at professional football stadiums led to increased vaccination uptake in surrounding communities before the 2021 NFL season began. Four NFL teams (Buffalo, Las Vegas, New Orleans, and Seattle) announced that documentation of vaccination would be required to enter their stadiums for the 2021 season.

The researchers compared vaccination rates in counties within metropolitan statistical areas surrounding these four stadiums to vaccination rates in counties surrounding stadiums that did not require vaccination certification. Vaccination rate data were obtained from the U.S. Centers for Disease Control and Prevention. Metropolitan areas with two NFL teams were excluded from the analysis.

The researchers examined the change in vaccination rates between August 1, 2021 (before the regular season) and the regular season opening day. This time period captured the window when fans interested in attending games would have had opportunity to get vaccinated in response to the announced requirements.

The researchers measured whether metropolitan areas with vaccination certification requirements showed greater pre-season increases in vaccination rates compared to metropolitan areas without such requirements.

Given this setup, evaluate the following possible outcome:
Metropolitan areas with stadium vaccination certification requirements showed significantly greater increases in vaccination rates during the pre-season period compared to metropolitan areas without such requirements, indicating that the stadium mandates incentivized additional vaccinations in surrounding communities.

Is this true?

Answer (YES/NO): NO